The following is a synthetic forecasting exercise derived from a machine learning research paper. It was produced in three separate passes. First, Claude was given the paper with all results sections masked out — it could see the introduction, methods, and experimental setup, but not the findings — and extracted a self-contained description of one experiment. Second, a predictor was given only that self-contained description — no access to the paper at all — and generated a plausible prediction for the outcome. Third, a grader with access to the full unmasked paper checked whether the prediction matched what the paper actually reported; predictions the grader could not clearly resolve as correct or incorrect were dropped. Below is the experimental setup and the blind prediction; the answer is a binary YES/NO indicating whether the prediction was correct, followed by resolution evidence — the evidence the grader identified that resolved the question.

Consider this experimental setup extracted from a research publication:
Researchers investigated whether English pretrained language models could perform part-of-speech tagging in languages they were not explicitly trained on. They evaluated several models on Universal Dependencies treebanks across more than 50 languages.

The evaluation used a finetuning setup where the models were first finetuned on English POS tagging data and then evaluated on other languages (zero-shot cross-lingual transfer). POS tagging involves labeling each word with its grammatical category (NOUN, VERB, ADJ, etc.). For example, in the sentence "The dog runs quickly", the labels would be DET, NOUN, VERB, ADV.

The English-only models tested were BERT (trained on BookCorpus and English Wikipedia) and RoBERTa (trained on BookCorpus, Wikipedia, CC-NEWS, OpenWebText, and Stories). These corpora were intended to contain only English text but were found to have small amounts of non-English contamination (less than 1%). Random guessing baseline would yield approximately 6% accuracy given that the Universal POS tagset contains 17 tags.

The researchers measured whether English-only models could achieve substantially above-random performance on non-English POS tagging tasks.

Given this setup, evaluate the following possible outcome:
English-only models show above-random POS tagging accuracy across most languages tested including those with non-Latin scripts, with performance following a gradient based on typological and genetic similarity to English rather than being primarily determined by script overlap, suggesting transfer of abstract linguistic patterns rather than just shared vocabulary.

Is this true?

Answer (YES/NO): NO